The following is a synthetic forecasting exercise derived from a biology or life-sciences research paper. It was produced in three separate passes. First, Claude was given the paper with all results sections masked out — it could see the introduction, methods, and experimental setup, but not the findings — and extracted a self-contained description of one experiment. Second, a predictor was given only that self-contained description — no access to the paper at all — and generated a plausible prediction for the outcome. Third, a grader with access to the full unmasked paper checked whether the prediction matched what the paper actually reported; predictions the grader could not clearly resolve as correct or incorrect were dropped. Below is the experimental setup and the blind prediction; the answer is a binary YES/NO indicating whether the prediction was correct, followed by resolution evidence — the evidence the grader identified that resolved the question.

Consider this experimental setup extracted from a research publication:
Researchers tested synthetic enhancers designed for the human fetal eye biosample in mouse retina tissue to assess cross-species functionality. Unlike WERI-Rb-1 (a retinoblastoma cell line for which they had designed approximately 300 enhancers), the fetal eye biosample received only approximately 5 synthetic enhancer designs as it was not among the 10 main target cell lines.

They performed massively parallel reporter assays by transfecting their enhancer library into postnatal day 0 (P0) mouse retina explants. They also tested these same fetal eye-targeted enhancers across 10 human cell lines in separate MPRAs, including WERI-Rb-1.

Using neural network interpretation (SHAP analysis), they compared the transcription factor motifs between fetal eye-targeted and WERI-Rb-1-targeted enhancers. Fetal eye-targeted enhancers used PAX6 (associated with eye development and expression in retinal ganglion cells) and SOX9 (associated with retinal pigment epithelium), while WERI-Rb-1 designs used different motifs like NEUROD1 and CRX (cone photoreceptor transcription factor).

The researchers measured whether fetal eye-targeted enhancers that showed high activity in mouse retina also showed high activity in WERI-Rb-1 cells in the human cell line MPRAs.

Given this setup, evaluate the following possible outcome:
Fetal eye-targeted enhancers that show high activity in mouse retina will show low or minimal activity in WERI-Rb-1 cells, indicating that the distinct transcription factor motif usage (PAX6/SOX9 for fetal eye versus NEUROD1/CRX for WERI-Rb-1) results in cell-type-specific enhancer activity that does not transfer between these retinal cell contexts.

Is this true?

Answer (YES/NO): NO